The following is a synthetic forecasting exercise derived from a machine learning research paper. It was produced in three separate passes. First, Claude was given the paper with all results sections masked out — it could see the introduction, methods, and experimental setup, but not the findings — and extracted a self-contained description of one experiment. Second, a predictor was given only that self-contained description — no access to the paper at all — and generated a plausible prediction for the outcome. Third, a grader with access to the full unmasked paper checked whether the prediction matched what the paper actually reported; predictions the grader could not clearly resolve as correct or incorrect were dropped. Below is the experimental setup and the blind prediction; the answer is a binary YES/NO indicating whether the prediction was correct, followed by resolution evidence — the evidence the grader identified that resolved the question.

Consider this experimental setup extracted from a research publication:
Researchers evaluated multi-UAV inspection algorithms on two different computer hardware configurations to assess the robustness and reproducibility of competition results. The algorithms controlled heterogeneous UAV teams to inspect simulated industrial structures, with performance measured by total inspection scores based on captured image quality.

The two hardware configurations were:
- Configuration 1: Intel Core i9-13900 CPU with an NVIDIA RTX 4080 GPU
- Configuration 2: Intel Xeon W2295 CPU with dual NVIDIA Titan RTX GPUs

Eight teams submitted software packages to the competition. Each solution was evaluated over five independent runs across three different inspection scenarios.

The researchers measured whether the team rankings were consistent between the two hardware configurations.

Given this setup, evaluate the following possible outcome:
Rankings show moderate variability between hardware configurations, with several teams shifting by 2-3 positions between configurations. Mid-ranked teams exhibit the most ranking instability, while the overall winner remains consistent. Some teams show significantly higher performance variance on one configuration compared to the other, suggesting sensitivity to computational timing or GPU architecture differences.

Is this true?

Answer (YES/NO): NO